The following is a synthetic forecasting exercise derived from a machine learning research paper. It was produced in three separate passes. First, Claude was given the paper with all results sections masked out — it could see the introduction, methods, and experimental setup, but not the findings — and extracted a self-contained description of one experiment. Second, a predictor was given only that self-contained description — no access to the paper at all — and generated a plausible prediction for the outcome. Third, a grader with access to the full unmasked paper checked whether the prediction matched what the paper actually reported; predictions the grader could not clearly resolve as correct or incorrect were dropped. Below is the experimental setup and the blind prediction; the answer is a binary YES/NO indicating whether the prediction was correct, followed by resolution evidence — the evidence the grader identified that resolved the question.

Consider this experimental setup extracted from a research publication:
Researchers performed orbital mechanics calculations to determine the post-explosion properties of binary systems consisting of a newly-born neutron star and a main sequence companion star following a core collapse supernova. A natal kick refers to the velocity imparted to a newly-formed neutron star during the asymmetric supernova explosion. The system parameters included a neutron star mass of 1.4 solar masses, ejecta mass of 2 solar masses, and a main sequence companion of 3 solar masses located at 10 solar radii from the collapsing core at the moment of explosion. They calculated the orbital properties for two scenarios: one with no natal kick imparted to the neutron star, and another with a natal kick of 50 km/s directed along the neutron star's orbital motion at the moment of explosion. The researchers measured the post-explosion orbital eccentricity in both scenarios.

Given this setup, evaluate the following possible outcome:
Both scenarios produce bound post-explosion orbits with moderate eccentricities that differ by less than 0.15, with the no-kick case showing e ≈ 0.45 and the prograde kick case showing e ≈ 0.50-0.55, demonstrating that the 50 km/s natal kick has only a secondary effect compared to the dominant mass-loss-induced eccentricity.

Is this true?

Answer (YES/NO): NO